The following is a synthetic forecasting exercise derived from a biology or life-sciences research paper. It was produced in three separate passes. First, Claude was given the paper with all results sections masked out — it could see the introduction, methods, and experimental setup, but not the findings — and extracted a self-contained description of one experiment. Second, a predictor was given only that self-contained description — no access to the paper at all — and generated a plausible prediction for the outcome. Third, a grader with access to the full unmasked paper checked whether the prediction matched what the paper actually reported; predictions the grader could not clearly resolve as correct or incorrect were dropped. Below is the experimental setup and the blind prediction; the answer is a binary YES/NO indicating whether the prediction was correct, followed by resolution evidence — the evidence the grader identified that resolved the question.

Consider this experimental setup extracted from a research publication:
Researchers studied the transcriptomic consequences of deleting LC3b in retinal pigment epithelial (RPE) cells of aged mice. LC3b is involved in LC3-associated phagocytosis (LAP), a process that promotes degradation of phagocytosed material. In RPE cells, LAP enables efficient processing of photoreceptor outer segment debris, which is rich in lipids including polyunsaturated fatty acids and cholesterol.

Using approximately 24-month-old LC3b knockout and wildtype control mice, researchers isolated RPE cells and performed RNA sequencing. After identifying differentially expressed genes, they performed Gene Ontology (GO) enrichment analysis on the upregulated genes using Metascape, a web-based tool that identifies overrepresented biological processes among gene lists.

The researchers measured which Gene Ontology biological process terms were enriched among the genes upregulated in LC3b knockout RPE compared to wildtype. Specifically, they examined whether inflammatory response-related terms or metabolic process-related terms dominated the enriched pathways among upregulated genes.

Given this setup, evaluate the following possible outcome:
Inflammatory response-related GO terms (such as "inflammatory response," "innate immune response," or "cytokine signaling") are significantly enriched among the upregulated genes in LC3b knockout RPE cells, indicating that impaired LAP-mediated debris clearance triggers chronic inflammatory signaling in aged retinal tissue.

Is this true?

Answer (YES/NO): YES